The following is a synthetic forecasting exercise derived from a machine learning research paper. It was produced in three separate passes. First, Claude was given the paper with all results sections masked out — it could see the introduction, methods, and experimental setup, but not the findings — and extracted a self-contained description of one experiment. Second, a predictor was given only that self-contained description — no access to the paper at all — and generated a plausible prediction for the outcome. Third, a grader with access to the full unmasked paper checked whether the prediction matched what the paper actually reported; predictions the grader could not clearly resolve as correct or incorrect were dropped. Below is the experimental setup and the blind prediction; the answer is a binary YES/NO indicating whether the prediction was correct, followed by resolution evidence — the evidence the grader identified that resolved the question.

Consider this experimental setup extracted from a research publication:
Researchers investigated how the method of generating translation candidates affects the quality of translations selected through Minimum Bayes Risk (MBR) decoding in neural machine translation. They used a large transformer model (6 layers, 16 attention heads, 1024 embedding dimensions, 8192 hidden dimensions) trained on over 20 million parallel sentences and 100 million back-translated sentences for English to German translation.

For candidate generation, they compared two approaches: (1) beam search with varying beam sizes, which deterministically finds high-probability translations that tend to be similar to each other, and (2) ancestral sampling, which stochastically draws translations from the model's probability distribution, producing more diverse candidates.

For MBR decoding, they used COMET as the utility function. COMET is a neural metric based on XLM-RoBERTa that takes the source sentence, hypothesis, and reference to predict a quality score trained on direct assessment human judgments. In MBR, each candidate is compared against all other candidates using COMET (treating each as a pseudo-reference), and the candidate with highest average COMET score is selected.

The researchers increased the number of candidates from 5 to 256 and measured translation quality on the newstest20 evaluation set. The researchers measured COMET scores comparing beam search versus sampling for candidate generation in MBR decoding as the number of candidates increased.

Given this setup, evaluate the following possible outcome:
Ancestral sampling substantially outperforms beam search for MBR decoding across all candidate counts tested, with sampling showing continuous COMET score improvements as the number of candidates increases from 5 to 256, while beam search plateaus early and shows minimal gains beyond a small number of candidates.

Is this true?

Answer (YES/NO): NO